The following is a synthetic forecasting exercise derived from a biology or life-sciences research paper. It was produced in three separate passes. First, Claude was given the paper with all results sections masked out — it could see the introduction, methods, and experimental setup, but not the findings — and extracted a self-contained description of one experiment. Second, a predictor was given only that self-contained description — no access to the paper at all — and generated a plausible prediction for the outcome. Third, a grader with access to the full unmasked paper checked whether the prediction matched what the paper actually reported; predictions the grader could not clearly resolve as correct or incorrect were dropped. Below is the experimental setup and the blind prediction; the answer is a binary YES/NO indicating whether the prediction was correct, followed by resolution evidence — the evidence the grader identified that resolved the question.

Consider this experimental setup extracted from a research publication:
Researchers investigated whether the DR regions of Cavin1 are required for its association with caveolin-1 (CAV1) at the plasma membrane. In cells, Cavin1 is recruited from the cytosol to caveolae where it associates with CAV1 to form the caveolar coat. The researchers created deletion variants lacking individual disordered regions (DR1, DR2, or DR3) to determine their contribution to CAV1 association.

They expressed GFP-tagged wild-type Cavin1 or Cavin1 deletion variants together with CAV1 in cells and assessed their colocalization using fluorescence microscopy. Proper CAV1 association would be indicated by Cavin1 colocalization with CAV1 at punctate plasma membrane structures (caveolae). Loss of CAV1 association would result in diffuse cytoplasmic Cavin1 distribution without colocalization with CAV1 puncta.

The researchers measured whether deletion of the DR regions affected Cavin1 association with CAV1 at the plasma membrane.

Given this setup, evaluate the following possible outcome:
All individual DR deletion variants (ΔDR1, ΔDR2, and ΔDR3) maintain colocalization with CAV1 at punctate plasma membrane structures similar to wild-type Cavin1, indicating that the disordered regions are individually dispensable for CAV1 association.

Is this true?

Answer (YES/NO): NO